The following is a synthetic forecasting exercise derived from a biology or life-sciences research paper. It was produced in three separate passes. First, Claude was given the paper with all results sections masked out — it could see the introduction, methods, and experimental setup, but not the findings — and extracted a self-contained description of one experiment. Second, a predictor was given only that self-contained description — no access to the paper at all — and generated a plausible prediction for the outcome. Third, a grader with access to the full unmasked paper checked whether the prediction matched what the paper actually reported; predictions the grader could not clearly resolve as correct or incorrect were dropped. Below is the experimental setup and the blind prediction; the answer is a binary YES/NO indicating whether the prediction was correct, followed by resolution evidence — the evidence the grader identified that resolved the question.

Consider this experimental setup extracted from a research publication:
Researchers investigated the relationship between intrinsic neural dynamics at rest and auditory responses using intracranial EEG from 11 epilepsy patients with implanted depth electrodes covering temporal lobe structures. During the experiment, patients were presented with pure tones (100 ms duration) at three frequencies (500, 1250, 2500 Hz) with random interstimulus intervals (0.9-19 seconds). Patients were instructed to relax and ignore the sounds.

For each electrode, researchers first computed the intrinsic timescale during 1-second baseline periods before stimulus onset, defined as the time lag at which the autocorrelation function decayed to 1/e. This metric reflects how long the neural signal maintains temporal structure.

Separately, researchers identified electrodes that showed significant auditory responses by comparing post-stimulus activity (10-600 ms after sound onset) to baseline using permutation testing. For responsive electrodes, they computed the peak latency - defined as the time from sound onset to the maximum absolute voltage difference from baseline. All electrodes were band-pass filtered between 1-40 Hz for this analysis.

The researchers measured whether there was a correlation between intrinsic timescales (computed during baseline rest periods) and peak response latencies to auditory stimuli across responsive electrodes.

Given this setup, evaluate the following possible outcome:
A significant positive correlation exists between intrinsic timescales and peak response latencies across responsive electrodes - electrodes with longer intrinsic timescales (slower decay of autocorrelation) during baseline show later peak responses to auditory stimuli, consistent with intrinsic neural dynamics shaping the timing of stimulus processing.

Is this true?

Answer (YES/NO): YES